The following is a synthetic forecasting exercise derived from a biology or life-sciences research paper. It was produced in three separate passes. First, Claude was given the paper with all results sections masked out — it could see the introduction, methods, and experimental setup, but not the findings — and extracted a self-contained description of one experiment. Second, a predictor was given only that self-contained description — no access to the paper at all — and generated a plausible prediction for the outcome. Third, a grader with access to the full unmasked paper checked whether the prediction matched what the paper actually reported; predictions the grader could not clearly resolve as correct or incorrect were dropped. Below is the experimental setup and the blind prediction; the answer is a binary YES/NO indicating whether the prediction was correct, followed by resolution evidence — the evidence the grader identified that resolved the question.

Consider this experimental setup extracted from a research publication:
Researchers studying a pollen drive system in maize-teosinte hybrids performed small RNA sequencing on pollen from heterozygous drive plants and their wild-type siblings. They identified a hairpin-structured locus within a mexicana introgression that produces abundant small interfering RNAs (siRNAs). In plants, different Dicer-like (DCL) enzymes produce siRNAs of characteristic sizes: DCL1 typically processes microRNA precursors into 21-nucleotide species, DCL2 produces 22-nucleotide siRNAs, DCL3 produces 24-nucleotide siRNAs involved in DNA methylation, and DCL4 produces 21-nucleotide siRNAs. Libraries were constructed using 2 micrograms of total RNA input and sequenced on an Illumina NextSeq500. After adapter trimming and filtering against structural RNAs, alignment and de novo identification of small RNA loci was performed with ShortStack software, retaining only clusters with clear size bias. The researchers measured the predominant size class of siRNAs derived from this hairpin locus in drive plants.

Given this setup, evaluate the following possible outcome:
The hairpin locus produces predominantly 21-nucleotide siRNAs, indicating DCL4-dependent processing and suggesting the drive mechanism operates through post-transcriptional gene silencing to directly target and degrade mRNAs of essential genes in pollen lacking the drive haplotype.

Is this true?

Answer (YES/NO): NO